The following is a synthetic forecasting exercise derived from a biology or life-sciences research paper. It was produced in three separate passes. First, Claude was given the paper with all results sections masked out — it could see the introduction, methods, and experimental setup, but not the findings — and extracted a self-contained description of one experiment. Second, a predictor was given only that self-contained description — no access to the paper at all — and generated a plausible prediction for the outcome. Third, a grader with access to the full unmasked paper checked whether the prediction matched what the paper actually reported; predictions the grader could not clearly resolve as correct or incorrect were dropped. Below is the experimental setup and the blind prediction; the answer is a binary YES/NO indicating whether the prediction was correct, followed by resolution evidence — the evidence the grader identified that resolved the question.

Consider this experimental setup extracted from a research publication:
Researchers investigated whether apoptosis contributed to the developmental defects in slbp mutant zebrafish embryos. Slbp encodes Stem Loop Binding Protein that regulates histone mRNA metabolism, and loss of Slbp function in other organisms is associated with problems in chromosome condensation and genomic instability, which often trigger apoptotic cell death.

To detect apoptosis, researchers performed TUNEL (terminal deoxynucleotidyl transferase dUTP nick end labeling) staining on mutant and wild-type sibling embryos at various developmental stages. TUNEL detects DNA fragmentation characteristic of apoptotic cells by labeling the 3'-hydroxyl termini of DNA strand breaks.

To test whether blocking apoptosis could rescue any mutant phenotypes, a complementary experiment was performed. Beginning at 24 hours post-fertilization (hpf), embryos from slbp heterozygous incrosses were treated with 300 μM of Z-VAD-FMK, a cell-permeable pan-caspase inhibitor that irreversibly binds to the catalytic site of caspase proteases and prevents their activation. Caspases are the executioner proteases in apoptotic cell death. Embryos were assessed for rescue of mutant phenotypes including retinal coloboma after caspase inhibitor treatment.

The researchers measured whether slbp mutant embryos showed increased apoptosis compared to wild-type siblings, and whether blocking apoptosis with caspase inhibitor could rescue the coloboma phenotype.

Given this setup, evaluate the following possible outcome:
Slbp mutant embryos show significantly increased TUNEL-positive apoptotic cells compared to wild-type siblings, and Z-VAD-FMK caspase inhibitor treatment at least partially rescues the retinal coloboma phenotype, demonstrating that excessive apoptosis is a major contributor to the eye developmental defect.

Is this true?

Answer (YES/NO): NO